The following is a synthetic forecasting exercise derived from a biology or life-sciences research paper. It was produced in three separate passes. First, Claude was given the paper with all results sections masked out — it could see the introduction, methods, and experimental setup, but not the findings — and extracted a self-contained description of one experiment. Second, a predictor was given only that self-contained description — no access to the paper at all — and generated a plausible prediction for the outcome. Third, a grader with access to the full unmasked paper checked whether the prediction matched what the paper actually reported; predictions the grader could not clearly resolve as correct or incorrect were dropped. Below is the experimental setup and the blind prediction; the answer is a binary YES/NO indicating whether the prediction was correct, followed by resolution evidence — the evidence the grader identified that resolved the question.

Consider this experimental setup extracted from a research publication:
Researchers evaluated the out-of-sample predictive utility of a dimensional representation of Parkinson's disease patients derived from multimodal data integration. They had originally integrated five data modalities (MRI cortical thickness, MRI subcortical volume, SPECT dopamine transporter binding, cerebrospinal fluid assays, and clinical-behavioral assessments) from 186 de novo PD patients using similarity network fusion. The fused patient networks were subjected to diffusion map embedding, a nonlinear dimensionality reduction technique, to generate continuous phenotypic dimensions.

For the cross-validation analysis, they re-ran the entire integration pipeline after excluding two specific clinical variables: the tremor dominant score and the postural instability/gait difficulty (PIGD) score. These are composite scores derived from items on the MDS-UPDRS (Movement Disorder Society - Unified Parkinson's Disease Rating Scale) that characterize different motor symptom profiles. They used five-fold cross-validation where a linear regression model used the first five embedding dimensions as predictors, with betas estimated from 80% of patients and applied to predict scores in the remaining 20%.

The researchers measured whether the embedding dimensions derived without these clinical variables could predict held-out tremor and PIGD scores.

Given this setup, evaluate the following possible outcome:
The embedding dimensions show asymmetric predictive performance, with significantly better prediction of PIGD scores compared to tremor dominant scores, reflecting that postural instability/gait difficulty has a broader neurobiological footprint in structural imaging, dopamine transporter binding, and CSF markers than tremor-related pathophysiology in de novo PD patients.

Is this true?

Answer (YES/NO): NO